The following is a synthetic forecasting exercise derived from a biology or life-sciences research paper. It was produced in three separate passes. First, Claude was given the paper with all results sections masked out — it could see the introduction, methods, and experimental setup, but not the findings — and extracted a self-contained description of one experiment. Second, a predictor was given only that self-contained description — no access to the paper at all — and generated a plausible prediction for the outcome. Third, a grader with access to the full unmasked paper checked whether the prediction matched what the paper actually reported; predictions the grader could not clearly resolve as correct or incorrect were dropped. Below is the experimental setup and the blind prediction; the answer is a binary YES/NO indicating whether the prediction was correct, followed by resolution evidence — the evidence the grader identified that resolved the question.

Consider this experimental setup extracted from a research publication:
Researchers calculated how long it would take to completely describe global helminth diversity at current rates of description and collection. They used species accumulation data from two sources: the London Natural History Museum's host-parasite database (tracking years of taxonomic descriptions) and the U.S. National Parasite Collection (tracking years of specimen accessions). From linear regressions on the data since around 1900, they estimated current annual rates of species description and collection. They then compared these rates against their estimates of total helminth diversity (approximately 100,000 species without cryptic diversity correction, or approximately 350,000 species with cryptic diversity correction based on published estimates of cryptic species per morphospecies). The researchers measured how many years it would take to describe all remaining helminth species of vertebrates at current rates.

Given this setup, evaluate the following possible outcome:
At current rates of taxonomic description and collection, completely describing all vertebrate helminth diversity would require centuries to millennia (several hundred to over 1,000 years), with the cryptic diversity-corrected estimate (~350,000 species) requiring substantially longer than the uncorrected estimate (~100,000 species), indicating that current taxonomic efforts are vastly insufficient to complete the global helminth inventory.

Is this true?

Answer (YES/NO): YES